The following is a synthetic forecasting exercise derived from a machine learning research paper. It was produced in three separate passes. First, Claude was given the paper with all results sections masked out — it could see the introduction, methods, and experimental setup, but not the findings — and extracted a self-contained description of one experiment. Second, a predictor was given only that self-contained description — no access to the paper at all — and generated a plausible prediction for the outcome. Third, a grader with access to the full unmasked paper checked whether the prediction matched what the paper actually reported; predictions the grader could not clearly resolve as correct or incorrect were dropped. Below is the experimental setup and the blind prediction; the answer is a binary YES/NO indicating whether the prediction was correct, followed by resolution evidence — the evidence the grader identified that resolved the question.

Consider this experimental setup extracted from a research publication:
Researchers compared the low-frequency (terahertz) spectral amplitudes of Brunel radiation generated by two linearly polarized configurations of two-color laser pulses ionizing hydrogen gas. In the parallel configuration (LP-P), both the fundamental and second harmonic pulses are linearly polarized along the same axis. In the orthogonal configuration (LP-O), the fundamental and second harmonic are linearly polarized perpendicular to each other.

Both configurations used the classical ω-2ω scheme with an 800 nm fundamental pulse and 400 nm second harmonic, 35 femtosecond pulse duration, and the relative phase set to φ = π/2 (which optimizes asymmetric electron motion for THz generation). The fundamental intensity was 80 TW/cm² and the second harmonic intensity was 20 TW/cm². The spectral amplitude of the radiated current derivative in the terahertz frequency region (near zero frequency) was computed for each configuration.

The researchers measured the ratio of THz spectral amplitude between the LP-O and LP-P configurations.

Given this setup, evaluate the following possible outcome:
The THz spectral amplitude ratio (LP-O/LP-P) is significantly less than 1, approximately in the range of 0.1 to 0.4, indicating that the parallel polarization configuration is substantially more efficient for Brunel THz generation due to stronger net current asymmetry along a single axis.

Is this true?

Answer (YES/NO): NO